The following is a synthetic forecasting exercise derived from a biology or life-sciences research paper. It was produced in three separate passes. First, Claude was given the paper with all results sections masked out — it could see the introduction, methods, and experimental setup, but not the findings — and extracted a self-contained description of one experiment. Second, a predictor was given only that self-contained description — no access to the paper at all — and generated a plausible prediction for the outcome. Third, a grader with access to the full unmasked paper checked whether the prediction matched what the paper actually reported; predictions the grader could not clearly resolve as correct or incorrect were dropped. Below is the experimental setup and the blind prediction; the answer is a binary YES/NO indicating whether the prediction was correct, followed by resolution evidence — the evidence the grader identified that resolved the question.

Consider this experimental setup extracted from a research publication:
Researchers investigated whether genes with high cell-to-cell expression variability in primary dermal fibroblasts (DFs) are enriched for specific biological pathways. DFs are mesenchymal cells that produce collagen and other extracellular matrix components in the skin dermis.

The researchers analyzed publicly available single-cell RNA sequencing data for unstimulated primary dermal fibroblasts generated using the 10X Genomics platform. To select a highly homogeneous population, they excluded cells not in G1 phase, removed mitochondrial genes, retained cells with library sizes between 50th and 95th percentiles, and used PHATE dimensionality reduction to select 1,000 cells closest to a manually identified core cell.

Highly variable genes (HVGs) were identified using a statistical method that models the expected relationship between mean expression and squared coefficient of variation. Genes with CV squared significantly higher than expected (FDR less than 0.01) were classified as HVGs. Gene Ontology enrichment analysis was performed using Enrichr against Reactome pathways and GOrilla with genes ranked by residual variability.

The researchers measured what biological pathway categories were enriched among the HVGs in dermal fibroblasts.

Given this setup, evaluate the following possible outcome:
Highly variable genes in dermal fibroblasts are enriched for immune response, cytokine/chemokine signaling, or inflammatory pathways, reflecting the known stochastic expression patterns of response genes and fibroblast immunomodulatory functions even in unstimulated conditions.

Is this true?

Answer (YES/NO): NO